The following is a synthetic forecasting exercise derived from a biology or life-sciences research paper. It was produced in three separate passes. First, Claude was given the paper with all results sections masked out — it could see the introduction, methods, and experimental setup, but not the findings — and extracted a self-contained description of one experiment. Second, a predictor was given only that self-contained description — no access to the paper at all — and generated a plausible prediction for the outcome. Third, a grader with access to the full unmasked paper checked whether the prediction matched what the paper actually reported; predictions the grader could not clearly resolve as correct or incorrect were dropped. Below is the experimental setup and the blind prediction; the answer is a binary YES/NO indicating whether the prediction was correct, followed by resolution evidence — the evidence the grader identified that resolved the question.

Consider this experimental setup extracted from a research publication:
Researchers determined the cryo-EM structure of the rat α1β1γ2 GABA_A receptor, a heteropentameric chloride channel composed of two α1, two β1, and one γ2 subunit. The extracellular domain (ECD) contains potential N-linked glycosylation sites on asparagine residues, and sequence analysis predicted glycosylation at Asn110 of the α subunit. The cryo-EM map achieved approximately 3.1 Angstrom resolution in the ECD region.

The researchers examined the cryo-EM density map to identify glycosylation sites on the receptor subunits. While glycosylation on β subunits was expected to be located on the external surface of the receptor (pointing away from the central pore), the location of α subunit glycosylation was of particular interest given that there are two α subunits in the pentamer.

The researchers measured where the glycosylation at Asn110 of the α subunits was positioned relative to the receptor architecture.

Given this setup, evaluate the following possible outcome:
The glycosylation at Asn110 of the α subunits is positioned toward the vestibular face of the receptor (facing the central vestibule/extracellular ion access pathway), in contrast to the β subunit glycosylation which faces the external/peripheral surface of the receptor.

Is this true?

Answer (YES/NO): YES